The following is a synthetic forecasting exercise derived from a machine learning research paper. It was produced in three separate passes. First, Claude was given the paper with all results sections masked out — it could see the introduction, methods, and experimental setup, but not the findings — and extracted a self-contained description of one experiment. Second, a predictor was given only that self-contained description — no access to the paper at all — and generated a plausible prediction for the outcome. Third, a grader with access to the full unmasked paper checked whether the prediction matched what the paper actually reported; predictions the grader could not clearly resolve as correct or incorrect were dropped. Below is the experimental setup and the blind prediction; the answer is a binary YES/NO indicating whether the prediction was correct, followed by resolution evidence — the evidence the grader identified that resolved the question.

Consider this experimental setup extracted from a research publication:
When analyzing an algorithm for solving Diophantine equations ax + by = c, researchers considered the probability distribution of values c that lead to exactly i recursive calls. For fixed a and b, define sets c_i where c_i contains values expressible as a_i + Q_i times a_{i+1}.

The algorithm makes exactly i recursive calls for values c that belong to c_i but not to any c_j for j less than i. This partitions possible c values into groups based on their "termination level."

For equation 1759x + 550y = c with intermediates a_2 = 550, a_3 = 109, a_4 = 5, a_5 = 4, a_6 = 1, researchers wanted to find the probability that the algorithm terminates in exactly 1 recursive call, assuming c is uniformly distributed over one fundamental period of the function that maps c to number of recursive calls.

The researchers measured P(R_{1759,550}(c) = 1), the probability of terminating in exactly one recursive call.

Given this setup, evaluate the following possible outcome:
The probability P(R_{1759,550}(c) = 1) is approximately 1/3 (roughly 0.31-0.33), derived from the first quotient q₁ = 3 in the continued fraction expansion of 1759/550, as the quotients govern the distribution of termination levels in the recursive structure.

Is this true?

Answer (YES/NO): NO